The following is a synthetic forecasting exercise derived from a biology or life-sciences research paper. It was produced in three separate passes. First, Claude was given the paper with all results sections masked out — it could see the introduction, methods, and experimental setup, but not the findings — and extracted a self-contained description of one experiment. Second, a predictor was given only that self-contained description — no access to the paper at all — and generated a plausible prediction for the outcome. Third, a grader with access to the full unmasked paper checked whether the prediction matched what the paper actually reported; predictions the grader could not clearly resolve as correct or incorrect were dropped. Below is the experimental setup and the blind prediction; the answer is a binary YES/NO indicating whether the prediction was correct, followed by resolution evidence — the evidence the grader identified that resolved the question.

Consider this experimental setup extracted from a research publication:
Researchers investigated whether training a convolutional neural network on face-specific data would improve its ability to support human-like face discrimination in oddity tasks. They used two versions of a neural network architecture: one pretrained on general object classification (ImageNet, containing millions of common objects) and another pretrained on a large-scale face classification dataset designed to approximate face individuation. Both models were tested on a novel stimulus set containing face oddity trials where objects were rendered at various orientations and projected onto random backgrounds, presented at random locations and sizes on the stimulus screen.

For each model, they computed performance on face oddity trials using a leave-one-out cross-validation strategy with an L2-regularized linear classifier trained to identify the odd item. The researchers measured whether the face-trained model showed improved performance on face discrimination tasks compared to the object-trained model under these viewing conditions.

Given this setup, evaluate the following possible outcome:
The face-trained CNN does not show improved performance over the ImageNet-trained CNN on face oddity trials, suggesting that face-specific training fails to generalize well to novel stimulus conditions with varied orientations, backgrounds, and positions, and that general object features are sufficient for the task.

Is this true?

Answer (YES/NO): YES